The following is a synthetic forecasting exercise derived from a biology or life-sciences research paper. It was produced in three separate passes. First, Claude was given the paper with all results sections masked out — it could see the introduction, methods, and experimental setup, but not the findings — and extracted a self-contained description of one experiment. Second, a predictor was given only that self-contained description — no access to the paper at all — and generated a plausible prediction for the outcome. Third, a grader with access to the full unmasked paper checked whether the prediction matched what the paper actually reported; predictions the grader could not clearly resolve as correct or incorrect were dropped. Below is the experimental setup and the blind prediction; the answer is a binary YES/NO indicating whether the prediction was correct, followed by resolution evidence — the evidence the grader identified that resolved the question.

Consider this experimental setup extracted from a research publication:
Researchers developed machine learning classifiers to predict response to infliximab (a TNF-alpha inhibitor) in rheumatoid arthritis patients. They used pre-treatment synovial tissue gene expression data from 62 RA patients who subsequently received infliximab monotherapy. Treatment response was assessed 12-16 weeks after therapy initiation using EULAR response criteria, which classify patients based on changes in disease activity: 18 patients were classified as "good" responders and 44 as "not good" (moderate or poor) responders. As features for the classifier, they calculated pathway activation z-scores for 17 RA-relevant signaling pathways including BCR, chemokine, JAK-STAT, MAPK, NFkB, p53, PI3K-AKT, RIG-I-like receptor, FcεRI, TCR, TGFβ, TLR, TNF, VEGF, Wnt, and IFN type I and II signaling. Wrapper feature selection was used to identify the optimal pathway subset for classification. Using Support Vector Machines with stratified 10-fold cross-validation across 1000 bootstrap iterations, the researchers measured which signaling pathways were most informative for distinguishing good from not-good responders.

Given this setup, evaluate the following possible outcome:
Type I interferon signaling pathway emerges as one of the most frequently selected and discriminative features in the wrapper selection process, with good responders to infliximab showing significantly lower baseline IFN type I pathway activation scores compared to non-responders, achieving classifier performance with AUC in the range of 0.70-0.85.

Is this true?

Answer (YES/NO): NO